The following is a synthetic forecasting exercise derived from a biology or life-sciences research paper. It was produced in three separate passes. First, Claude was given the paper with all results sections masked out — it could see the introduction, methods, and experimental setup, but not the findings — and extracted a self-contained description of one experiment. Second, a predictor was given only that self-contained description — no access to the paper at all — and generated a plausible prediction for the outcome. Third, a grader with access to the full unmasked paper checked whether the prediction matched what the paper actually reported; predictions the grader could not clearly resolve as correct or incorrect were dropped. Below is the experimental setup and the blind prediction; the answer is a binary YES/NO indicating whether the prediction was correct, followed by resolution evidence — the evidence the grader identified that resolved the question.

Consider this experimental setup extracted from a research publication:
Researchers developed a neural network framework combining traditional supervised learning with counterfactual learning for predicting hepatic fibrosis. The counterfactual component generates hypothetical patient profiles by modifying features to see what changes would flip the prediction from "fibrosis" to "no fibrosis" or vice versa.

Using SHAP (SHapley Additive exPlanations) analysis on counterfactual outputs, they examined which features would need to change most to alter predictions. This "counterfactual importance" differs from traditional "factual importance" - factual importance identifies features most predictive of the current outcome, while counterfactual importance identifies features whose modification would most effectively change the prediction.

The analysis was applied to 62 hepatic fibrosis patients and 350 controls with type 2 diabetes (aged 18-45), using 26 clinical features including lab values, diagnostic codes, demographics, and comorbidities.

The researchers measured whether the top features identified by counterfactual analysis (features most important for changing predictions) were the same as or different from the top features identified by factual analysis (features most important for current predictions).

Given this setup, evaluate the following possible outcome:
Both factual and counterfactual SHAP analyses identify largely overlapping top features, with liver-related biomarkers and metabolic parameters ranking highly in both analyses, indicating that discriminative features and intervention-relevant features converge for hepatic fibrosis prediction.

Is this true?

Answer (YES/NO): NO